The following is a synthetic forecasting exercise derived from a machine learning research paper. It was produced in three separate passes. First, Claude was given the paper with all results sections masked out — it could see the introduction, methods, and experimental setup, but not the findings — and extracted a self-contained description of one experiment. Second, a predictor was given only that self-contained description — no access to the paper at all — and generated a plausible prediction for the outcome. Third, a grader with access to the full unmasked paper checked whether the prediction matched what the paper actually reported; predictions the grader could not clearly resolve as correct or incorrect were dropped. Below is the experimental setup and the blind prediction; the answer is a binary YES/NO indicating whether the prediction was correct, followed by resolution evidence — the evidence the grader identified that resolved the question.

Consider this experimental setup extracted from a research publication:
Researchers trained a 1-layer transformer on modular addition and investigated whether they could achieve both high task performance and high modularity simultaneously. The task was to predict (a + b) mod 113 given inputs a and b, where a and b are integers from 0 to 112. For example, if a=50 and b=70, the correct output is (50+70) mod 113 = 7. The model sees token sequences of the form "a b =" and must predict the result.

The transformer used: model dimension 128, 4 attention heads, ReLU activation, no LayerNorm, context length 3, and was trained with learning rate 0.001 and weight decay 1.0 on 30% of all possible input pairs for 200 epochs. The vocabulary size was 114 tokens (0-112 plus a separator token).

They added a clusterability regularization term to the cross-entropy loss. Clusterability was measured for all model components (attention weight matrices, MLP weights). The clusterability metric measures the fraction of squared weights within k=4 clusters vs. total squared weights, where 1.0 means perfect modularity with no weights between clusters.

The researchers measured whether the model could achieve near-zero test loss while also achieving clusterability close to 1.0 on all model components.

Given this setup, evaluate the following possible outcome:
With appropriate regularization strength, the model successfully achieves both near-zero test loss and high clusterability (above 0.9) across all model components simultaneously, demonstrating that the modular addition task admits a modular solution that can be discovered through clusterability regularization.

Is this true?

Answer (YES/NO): YES